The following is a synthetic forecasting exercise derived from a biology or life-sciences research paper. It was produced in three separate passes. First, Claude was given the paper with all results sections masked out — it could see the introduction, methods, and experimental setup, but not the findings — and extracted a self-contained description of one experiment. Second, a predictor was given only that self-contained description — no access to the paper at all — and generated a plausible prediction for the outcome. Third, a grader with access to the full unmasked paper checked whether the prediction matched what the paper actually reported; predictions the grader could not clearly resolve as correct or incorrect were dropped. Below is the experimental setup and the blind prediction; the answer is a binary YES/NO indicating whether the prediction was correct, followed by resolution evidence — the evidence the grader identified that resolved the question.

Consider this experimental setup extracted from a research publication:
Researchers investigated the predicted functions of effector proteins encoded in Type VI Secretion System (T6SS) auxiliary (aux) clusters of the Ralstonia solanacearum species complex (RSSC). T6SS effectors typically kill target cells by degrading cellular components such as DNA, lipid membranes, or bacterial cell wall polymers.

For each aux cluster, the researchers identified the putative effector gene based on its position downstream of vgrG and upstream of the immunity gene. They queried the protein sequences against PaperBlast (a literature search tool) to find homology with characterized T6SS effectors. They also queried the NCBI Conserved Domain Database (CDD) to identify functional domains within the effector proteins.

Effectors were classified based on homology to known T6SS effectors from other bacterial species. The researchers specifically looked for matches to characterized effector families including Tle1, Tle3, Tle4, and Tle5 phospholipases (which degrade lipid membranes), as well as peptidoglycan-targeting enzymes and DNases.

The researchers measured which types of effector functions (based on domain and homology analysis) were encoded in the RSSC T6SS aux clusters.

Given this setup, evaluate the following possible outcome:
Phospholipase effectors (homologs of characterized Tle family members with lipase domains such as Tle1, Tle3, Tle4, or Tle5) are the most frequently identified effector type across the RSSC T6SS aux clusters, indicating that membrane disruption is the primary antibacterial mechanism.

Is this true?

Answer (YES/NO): YES